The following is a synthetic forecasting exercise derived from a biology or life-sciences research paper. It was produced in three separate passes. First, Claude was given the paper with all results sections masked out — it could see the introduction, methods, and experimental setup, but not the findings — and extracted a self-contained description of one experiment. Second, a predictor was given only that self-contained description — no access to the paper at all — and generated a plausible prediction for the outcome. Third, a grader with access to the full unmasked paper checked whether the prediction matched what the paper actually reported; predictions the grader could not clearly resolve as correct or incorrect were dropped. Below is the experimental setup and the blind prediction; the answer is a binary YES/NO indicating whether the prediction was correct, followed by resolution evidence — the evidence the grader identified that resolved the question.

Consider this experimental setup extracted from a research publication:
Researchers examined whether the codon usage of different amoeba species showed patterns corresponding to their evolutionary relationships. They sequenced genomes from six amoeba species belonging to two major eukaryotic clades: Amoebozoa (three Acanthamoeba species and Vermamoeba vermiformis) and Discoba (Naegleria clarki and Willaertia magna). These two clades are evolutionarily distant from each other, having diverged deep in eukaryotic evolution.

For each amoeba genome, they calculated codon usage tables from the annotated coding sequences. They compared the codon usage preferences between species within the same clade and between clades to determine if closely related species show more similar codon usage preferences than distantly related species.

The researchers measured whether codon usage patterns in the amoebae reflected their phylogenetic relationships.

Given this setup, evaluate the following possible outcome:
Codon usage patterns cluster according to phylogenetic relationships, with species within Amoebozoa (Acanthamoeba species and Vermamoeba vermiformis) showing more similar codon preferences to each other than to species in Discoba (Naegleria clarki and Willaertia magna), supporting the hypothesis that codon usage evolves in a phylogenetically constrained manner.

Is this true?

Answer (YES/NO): NO